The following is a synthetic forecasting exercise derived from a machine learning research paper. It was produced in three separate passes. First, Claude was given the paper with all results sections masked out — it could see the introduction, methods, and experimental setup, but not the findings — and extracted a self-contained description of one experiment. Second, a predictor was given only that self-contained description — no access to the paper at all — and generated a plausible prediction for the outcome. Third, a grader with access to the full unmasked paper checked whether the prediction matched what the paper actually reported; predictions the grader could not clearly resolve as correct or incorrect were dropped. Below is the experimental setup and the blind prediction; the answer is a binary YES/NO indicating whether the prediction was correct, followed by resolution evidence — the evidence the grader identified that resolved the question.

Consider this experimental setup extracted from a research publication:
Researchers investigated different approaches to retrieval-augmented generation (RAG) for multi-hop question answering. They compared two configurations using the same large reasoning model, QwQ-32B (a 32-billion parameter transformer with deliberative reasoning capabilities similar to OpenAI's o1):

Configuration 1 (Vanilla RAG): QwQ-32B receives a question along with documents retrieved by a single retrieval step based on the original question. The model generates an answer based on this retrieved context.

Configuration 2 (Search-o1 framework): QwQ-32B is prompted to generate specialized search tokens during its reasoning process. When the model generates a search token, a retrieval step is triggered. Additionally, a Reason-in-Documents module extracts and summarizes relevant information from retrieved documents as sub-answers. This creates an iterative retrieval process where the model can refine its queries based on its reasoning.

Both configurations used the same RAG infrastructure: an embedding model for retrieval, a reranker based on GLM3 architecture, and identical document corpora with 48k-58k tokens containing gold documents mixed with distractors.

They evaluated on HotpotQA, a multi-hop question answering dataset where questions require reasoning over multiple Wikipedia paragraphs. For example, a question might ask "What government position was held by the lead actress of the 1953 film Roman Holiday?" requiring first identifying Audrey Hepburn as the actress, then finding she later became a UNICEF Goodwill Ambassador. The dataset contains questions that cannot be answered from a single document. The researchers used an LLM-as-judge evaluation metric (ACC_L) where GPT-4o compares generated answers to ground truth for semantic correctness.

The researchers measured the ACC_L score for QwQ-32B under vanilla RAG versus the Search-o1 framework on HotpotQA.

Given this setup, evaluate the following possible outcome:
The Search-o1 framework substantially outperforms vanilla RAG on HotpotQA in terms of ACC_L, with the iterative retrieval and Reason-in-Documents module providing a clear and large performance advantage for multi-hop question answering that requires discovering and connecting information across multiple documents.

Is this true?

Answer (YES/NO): NO